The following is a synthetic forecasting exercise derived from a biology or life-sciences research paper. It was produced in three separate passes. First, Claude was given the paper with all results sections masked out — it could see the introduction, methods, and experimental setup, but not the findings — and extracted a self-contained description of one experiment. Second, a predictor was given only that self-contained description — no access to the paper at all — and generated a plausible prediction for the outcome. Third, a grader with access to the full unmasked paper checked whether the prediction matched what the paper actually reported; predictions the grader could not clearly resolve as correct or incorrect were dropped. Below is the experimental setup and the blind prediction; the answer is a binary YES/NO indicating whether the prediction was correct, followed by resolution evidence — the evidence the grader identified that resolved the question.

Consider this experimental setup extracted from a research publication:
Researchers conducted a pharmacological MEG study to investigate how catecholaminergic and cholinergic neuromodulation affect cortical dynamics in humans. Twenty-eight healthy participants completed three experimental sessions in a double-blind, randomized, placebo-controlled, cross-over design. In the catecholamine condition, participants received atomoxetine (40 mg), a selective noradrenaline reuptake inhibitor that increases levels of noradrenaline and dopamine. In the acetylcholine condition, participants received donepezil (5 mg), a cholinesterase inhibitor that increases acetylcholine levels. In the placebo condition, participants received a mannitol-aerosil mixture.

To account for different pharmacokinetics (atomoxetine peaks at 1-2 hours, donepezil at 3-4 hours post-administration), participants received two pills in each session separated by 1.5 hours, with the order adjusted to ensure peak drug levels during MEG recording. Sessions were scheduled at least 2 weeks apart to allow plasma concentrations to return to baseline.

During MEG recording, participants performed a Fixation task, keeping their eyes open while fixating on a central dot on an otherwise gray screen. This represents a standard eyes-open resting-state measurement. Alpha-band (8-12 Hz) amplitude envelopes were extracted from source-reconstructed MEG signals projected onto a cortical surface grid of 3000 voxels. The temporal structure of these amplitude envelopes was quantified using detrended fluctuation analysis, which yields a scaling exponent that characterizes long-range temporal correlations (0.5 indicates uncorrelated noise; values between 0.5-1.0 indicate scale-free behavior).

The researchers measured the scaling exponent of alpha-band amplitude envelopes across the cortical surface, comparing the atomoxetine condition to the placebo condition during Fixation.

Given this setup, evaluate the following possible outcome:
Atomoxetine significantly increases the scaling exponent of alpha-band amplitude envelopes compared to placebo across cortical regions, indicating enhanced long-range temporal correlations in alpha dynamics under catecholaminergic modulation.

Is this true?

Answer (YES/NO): YES